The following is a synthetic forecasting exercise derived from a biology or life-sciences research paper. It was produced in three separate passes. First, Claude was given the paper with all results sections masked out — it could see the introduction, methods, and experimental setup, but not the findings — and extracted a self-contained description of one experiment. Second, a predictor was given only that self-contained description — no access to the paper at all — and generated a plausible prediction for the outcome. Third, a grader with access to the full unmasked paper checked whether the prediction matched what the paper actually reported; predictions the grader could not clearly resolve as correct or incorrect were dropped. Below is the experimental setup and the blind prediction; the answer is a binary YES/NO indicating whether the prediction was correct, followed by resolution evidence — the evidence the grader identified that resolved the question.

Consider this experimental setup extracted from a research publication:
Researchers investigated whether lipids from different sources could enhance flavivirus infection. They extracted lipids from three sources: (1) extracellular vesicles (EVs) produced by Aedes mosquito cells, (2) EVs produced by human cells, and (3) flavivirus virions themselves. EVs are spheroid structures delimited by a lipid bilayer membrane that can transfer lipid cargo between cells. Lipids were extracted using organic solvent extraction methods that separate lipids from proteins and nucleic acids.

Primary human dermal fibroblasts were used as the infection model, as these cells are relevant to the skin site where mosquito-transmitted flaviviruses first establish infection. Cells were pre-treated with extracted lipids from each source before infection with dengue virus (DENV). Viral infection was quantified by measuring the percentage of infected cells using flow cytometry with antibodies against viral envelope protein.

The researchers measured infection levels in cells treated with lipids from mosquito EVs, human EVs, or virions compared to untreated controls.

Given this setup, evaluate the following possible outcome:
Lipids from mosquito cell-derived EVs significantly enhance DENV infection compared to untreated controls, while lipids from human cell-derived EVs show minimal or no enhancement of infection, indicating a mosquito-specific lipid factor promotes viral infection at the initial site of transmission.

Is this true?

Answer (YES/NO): YES